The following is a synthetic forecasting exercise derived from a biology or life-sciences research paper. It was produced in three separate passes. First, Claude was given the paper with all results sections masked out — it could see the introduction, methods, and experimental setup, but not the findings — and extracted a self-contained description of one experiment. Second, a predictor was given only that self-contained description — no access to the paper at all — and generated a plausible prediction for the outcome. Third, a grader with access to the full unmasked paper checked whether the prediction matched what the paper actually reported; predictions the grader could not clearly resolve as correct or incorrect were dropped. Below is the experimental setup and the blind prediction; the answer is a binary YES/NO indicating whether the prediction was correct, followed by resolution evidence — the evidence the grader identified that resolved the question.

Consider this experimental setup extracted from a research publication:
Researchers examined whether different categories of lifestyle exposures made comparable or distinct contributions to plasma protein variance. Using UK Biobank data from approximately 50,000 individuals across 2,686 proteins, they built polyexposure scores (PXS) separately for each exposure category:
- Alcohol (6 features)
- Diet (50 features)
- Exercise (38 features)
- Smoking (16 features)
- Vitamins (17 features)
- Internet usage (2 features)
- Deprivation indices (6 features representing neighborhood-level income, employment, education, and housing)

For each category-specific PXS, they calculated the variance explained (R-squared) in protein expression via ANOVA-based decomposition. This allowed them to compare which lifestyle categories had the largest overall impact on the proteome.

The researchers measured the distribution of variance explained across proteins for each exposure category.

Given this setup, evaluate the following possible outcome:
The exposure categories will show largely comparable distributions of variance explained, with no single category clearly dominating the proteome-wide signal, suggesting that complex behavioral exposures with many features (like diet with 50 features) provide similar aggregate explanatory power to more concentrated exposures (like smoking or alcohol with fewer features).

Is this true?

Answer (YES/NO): NO